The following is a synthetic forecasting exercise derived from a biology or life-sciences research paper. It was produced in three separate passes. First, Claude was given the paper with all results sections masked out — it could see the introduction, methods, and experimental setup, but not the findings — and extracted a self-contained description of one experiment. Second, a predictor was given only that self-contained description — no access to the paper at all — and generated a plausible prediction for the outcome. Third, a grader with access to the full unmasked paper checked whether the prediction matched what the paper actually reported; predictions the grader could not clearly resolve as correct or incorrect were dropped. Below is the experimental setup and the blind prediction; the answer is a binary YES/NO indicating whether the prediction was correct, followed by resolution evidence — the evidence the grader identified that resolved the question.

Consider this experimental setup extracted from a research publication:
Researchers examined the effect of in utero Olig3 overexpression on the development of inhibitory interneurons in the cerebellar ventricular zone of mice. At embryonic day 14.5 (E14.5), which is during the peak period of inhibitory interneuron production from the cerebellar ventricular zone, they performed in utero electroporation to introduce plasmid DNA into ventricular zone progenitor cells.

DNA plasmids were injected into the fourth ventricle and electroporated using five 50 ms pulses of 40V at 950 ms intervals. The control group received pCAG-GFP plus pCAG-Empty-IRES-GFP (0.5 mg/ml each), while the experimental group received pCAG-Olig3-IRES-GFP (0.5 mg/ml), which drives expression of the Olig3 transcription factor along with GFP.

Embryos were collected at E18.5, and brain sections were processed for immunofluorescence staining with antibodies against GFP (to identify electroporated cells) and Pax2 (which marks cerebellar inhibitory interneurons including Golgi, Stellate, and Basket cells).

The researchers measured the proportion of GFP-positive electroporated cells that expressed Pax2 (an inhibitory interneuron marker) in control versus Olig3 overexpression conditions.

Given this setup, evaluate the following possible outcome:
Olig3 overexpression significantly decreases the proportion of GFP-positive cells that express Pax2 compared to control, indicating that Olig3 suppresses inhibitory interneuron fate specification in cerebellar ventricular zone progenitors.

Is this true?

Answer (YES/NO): YES